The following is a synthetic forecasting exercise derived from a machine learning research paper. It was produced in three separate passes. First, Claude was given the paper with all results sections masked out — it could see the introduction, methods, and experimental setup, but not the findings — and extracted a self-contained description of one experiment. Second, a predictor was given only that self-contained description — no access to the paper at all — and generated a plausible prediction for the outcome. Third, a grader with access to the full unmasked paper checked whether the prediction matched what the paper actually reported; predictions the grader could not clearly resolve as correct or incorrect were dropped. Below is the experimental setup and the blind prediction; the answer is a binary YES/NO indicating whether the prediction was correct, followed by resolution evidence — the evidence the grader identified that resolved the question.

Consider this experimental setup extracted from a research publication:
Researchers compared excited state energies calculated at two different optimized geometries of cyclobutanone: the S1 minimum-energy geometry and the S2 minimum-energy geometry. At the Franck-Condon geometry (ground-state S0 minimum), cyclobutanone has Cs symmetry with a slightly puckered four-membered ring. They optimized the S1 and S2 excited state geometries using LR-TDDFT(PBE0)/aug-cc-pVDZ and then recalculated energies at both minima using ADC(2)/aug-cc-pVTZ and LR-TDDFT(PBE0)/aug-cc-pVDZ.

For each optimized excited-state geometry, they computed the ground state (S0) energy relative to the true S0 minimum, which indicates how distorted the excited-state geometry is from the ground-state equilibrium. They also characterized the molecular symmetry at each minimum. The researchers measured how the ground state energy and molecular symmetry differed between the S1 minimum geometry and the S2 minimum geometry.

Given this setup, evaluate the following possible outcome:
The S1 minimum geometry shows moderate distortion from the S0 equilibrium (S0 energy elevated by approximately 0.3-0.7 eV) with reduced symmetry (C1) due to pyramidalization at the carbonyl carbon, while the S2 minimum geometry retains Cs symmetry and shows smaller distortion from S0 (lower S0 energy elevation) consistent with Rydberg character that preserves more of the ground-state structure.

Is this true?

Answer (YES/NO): NO